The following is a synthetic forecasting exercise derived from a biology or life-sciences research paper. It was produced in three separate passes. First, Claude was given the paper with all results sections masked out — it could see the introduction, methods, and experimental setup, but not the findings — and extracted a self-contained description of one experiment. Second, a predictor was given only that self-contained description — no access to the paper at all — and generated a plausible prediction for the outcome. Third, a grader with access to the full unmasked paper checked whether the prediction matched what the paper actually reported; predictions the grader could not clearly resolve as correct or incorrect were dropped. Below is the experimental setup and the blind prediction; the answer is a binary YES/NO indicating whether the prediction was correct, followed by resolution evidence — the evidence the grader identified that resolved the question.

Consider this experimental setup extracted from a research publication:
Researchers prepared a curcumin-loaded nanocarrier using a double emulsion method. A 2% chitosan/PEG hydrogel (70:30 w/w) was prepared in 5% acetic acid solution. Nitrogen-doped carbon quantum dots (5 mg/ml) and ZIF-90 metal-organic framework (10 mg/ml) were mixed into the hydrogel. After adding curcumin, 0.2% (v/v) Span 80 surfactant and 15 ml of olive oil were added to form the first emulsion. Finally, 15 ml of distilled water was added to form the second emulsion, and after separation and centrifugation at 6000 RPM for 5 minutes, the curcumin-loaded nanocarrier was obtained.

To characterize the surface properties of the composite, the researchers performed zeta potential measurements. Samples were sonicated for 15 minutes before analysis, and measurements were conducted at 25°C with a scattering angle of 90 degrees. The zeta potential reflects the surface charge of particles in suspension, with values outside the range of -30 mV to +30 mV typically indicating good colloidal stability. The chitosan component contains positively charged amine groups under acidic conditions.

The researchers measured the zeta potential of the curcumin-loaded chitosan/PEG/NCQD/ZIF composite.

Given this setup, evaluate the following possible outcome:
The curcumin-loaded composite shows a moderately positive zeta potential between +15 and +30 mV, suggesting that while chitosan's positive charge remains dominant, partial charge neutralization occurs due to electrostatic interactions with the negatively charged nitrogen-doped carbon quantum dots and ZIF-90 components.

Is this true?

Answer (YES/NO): NO